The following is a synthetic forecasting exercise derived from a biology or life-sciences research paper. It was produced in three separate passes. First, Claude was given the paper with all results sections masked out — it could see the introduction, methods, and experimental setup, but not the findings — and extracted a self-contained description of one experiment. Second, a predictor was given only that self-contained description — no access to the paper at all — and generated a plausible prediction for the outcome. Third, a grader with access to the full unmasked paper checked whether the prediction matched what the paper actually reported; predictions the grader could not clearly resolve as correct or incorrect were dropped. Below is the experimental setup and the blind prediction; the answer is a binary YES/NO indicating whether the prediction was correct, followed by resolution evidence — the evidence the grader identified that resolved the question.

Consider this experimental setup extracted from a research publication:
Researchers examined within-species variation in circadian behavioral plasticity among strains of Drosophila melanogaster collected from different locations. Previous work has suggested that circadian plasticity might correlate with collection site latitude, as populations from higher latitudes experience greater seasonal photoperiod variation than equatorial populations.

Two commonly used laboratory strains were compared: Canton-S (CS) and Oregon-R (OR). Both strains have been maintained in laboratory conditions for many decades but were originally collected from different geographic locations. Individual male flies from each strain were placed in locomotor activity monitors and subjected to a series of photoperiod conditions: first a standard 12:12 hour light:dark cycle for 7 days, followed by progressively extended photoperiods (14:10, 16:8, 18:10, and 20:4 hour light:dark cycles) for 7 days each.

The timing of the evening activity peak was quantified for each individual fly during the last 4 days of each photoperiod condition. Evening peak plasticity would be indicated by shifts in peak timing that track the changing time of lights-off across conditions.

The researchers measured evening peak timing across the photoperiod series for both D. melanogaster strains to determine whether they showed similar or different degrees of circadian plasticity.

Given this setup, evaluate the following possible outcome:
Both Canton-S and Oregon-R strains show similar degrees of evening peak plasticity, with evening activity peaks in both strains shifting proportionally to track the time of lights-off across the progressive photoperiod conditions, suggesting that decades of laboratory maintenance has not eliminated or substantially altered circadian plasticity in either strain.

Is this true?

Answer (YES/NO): YES